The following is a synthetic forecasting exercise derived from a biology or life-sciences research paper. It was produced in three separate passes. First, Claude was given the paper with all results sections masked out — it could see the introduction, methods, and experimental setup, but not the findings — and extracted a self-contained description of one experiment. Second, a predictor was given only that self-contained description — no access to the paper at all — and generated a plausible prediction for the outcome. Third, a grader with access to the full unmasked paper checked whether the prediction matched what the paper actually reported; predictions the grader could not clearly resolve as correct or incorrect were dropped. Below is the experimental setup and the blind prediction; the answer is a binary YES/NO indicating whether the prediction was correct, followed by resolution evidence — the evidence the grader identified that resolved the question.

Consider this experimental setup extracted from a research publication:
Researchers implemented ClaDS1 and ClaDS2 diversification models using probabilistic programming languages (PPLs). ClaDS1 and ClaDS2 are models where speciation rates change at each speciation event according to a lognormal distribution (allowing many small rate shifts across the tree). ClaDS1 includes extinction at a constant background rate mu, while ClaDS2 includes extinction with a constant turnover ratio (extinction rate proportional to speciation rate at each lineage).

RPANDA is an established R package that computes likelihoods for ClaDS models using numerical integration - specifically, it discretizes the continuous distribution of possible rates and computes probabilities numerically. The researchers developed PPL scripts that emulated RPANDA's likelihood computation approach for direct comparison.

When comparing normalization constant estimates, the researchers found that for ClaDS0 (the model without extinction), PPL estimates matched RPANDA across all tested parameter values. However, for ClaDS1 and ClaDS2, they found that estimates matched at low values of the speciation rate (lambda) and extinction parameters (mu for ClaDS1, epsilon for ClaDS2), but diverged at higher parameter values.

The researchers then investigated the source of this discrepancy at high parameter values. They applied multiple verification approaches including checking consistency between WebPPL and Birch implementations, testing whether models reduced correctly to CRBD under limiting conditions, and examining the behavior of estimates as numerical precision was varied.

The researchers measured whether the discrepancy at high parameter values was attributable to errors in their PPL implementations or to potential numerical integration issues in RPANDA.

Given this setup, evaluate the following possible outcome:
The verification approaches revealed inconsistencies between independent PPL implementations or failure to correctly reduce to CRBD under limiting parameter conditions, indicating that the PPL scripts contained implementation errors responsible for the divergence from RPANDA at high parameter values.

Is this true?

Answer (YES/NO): NO